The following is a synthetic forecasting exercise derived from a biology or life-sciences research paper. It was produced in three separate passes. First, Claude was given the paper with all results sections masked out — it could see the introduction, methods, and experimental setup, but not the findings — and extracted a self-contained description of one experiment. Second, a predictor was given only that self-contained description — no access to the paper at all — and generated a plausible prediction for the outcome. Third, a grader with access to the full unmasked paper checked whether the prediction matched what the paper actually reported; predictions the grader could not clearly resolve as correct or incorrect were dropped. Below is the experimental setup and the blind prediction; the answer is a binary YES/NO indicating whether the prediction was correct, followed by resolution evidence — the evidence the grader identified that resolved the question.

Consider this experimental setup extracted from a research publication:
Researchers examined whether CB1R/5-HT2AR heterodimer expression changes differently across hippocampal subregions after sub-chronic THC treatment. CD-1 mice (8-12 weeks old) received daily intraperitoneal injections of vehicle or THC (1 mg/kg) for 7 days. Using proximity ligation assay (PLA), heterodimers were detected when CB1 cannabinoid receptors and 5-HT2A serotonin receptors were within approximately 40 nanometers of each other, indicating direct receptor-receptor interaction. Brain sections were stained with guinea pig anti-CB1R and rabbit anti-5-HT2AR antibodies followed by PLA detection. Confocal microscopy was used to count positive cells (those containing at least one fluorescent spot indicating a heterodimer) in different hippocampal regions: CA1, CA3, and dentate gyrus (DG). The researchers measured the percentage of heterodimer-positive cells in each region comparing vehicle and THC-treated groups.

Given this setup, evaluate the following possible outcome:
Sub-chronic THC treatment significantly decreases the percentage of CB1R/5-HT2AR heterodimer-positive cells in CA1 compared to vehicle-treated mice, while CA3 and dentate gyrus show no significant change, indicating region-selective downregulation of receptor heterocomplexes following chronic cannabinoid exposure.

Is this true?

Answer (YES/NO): NO